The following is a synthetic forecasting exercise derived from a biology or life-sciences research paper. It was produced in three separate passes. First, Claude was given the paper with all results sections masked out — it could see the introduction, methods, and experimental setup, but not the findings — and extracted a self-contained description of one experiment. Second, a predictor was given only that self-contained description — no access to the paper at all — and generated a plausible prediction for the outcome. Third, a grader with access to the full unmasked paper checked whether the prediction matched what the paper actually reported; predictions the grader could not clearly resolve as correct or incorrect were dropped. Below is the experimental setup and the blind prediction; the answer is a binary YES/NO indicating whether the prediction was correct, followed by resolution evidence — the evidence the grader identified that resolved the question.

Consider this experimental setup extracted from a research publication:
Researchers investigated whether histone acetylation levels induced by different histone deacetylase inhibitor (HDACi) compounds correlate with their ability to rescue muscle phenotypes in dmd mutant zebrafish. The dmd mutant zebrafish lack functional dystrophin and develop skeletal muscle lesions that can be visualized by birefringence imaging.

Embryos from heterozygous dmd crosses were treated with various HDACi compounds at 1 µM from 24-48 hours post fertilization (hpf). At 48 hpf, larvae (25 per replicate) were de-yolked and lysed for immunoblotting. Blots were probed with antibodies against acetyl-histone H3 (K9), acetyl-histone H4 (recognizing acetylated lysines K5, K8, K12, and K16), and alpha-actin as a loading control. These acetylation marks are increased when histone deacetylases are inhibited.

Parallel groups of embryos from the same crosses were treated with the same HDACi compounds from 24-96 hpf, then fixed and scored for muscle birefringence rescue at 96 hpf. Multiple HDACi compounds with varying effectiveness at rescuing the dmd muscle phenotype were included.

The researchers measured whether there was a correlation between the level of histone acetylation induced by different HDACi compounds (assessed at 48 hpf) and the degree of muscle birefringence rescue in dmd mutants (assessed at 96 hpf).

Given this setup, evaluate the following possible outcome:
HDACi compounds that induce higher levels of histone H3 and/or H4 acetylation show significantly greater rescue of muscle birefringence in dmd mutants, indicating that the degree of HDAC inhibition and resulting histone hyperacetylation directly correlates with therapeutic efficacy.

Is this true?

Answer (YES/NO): YES